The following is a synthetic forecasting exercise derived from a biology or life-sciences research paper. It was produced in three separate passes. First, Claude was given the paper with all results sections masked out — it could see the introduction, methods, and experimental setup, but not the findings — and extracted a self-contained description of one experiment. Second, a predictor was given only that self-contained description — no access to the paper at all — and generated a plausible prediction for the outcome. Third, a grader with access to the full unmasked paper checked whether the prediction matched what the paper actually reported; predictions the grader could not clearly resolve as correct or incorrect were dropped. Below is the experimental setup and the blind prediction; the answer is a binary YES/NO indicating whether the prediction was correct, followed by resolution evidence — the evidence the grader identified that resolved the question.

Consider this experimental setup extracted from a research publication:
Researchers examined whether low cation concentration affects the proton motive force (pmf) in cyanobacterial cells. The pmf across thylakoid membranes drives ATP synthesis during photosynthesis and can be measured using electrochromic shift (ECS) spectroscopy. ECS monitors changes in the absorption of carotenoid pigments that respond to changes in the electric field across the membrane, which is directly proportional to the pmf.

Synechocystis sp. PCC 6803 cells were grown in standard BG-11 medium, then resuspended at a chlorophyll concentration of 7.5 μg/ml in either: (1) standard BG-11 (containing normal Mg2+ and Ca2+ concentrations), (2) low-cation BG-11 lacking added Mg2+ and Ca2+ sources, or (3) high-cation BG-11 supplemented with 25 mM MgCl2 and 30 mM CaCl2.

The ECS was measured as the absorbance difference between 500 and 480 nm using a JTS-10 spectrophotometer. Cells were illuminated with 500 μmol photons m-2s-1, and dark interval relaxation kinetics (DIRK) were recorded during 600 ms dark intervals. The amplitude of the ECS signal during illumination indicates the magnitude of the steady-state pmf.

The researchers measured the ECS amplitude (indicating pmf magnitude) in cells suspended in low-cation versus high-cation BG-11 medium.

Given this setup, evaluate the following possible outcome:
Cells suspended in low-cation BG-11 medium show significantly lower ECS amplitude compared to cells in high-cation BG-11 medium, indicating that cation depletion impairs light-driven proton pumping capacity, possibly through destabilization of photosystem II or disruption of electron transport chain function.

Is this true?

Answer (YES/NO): NO